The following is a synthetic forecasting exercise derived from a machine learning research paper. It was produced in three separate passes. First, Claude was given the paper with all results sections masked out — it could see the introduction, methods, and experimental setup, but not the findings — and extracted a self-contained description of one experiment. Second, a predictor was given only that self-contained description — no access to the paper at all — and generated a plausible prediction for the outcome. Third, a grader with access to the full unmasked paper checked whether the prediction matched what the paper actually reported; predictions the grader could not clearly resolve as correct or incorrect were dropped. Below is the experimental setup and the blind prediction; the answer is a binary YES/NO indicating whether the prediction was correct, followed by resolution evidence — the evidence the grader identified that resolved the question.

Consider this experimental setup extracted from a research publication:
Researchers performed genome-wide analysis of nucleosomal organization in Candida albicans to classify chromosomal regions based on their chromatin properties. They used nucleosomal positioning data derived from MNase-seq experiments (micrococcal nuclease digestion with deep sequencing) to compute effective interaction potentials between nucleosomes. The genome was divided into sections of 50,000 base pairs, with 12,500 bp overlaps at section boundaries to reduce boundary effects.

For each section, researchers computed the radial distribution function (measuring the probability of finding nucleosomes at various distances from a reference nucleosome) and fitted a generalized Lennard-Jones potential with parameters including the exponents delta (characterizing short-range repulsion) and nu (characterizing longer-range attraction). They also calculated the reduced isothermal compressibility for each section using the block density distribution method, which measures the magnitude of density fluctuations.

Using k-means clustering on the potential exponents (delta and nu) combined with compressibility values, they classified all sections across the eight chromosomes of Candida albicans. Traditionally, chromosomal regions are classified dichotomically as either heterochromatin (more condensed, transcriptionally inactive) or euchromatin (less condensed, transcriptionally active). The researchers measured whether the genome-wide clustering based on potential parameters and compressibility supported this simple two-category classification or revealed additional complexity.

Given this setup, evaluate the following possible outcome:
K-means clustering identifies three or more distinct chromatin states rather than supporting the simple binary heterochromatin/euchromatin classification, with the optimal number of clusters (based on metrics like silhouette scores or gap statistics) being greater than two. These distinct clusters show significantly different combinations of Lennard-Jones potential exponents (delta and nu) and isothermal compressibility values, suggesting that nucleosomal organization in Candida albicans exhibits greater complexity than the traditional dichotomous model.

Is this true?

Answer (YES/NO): NO